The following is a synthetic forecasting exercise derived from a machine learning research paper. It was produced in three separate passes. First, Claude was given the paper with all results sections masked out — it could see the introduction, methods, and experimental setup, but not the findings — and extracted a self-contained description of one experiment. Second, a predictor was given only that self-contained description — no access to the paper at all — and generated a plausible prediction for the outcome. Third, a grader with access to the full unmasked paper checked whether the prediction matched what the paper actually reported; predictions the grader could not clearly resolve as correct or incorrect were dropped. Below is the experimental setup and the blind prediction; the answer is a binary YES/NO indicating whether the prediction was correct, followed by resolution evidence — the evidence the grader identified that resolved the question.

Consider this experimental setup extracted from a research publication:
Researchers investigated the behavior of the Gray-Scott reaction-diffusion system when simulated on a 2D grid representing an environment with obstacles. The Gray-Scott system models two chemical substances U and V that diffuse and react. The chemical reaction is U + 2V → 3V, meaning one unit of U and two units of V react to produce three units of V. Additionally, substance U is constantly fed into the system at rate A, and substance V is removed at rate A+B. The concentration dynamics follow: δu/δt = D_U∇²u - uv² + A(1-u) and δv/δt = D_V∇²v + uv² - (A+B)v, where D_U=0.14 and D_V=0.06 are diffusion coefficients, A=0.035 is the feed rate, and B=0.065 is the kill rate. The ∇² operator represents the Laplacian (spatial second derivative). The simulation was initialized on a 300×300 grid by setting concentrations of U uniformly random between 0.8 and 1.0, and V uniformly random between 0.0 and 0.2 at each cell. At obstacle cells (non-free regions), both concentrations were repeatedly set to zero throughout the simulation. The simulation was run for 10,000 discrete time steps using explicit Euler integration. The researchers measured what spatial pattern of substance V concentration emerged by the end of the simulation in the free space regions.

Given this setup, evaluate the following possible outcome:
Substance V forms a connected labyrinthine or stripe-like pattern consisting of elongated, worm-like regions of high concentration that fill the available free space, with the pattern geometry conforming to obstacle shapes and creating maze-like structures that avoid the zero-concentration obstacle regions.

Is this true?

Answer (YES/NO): NO